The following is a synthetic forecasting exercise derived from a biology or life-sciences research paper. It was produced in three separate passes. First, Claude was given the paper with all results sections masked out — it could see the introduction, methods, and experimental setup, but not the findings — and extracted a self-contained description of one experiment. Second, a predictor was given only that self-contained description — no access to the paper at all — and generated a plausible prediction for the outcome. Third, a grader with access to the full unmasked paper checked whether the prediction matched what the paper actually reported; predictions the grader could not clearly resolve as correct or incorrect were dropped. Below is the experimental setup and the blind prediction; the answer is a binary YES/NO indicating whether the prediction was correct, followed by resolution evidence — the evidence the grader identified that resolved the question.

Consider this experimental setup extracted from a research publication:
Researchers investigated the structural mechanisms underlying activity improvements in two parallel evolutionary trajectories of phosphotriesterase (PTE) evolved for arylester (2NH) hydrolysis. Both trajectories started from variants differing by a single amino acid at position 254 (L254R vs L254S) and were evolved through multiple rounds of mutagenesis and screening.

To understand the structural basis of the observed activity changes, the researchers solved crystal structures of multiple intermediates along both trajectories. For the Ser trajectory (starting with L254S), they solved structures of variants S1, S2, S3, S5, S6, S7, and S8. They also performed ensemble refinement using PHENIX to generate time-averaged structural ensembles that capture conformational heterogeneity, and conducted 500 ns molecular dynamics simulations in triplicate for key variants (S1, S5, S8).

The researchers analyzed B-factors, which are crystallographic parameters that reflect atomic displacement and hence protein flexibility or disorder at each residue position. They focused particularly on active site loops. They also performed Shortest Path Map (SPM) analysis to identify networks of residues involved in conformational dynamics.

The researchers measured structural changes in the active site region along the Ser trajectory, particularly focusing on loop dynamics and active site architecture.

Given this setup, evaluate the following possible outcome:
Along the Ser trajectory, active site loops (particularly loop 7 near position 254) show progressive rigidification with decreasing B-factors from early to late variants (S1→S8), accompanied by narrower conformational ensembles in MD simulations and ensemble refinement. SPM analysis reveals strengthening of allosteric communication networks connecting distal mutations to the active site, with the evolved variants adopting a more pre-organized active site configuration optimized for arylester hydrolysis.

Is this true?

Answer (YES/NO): NO